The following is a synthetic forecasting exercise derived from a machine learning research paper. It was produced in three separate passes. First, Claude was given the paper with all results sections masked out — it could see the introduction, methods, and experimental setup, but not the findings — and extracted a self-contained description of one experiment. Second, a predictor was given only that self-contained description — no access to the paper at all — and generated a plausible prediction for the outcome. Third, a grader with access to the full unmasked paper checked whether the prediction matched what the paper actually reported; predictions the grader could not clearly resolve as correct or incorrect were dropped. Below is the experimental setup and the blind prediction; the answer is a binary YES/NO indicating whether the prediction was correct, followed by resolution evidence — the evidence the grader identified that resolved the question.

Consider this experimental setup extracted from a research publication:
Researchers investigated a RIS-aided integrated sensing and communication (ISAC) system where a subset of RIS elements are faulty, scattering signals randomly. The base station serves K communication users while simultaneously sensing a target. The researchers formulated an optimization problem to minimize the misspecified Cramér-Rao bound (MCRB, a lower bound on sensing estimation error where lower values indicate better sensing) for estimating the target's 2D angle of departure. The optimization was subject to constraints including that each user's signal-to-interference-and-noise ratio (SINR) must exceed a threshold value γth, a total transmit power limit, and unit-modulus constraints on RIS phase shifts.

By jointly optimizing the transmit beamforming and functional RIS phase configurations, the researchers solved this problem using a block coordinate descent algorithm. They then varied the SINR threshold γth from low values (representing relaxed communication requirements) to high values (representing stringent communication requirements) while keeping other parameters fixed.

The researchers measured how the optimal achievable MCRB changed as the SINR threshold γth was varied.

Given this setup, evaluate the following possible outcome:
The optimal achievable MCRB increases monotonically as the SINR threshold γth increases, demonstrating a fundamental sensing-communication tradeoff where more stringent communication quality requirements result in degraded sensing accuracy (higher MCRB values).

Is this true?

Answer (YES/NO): YES